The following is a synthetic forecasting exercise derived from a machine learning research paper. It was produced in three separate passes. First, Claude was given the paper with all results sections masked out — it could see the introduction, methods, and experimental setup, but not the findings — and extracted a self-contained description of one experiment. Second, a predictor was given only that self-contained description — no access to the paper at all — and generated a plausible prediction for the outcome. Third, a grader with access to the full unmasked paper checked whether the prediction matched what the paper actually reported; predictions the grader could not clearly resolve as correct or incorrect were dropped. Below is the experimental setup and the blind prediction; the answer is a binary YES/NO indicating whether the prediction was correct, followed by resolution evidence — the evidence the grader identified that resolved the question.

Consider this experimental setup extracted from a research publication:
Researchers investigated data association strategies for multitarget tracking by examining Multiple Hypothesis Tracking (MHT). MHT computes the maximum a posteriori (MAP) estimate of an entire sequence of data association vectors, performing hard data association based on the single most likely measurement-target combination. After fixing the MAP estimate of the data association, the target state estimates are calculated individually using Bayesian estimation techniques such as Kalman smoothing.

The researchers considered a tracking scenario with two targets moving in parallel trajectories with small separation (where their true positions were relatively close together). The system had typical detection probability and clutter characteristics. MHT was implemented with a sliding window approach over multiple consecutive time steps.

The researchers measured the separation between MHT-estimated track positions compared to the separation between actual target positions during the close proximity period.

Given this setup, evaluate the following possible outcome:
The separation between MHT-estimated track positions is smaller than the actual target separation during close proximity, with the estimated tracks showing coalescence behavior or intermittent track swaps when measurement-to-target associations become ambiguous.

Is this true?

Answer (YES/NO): NO